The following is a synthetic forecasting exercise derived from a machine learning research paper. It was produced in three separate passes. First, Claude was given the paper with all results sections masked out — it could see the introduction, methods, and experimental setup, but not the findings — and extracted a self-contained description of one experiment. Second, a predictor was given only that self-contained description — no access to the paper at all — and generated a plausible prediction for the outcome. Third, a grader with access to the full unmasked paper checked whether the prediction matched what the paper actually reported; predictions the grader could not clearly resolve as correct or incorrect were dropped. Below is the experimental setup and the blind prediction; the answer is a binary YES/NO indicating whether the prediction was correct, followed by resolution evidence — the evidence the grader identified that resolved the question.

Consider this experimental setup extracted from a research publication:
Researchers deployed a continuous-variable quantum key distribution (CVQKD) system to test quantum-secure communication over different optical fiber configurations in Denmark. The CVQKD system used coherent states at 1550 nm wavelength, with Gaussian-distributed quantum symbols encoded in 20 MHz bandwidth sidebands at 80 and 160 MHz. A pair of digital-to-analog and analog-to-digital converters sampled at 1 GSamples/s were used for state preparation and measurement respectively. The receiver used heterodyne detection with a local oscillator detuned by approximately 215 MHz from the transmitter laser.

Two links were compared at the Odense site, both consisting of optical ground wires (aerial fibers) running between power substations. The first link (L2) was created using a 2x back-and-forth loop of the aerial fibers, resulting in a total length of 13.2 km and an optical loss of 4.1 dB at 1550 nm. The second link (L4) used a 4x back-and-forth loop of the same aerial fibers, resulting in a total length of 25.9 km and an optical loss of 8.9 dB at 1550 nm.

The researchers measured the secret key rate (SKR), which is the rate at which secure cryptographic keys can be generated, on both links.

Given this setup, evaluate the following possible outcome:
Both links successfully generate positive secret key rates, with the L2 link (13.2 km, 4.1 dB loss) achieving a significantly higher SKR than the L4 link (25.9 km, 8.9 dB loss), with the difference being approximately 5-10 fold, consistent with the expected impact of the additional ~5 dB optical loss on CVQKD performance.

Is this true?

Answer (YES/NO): NO